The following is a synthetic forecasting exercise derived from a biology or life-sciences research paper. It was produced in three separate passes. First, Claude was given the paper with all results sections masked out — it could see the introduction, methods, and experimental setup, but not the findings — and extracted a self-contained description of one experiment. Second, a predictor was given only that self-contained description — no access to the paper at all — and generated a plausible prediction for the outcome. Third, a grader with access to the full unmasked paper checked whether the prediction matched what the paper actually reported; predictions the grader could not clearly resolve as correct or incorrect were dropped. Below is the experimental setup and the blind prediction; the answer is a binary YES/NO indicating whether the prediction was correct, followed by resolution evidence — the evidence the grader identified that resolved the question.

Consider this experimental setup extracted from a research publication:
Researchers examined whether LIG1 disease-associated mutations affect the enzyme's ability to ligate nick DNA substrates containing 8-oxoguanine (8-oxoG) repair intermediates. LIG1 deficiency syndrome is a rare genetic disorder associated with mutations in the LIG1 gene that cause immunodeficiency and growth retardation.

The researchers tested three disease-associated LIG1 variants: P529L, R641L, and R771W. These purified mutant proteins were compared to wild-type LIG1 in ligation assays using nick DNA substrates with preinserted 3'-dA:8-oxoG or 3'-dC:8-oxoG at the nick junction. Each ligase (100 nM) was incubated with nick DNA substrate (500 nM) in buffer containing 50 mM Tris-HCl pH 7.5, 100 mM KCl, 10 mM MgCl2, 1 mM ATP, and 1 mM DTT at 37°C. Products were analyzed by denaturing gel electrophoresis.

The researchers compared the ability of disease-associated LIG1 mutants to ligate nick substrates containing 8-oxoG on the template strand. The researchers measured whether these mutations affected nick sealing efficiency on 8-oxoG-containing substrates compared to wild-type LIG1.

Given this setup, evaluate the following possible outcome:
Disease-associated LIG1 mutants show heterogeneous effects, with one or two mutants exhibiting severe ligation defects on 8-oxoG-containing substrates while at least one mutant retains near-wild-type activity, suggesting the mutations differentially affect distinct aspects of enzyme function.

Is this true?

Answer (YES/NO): YES